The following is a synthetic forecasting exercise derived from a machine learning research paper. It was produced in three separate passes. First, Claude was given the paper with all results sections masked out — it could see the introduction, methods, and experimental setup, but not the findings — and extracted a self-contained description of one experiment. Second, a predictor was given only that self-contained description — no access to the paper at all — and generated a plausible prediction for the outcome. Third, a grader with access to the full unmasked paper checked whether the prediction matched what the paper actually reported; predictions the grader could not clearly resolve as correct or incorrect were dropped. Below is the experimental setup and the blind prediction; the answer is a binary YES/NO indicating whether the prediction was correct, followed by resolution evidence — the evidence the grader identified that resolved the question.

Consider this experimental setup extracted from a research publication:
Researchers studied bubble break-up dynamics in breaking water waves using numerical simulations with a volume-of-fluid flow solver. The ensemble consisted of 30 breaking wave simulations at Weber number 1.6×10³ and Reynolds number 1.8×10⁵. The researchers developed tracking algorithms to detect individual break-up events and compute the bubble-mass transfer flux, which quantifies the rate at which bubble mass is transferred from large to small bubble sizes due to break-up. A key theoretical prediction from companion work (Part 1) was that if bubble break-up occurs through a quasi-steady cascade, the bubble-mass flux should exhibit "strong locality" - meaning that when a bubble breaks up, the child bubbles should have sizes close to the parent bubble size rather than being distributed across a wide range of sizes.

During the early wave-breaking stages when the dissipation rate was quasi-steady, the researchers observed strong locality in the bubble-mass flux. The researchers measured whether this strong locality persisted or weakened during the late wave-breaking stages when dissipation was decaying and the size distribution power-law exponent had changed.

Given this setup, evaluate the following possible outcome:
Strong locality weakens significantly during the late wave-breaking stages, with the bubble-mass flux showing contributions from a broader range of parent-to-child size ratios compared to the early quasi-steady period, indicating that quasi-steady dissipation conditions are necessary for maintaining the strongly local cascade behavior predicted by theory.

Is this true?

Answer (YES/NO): NO